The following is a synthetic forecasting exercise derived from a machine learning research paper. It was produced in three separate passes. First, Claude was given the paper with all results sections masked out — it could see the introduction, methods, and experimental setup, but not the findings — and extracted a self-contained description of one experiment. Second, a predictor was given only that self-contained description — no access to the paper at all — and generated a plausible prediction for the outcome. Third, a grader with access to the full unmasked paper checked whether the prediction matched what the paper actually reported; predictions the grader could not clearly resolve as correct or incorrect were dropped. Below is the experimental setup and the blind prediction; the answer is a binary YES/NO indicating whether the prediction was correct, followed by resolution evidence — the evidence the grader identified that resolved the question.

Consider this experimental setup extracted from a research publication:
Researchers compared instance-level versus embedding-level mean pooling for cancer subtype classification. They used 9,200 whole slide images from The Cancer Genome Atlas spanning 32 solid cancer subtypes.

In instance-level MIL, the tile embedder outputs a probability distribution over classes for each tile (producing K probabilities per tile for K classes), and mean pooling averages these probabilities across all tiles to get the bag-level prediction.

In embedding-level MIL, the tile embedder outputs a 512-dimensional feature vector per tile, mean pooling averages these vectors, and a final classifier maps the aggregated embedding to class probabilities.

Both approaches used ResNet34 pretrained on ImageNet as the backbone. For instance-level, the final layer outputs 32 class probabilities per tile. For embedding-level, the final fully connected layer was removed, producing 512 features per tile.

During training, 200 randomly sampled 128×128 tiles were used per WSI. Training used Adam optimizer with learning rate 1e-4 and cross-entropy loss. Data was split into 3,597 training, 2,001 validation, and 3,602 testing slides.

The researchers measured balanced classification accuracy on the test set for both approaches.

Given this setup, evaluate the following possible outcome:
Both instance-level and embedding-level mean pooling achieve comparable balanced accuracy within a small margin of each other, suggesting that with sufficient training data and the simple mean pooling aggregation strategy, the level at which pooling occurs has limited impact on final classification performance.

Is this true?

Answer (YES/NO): NO